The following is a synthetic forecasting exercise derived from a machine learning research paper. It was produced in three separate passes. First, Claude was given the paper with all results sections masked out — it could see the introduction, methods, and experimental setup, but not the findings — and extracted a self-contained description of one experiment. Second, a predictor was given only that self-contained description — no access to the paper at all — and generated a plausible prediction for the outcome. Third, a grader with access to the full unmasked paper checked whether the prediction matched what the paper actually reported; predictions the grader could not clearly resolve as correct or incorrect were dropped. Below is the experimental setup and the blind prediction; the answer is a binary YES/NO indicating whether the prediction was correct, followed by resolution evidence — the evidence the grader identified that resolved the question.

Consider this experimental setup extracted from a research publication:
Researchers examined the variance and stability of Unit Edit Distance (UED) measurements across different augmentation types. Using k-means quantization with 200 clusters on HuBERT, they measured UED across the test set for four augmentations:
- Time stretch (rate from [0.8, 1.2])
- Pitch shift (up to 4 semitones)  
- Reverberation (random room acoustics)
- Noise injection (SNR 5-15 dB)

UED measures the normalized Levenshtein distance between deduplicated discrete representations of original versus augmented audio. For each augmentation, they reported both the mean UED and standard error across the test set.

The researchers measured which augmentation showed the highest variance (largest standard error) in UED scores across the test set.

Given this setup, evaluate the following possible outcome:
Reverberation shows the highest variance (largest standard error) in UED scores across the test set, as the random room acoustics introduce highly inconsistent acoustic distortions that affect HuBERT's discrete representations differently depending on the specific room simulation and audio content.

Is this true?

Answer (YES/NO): NO